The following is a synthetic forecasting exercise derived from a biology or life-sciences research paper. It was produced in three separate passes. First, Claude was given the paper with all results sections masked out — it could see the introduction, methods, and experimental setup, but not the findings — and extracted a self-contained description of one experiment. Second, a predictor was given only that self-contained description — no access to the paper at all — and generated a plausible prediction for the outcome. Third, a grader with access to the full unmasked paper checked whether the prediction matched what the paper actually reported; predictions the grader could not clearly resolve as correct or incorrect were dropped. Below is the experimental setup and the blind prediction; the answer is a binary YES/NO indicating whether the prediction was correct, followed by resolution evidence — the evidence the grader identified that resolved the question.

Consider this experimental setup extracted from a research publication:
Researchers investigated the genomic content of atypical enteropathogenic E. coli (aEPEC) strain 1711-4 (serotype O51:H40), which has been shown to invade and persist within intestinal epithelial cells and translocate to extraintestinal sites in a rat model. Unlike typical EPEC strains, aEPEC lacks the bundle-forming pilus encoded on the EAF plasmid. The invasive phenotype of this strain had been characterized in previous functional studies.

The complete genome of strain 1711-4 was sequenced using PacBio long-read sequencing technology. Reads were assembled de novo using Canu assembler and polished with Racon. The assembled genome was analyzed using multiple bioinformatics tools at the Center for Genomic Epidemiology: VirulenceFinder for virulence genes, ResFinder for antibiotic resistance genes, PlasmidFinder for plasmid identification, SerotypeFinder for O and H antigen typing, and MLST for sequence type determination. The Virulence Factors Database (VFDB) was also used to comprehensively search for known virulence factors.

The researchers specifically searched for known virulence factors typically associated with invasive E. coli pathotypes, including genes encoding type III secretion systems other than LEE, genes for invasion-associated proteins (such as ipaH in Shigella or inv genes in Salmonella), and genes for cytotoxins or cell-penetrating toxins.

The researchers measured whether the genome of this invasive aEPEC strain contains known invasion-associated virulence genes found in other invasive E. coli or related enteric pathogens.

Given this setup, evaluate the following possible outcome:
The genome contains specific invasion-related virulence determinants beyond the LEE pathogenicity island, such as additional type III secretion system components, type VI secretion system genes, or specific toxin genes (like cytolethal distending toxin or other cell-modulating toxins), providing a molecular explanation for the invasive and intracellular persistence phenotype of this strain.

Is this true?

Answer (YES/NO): NO